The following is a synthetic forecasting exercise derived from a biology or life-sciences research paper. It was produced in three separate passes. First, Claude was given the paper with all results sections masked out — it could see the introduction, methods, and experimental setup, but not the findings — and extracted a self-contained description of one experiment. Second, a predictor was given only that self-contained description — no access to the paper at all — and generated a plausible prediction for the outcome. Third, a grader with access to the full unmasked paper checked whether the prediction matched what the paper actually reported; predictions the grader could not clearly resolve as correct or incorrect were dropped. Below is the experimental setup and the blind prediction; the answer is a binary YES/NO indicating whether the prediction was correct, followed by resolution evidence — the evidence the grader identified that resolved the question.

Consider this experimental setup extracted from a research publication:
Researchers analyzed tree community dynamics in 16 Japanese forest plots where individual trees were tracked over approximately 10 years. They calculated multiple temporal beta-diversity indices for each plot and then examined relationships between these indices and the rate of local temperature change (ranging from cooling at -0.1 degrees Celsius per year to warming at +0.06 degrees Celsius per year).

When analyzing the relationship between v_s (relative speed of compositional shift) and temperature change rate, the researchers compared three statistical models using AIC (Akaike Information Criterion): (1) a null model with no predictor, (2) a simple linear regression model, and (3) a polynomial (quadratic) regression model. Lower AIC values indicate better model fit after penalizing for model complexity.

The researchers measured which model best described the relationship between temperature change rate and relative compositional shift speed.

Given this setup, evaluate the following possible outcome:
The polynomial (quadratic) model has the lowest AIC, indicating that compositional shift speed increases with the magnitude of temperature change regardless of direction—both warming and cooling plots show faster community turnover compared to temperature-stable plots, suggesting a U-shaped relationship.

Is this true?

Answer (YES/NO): NO